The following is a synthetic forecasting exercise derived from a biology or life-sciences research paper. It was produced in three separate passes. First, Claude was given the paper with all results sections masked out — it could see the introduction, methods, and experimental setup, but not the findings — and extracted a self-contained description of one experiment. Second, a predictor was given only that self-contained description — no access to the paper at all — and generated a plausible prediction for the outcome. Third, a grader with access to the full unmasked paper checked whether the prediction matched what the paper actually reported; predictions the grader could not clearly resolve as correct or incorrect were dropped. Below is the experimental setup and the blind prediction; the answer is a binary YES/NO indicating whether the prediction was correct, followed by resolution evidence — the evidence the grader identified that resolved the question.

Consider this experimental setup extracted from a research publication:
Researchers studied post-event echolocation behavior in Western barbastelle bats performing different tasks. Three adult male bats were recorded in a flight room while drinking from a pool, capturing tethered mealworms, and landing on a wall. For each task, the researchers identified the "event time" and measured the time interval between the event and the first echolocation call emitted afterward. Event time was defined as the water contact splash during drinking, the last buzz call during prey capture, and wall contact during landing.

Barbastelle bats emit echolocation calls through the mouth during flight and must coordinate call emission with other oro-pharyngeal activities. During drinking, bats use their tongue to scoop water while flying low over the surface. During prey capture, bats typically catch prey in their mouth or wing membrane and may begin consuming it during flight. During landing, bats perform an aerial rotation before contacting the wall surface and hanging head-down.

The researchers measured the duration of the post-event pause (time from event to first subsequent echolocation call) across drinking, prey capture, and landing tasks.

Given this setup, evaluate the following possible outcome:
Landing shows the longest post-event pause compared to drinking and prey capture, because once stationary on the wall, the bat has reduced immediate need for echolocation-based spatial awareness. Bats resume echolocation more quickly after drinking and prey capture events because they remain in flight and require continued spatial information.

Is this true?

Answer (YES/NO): NO